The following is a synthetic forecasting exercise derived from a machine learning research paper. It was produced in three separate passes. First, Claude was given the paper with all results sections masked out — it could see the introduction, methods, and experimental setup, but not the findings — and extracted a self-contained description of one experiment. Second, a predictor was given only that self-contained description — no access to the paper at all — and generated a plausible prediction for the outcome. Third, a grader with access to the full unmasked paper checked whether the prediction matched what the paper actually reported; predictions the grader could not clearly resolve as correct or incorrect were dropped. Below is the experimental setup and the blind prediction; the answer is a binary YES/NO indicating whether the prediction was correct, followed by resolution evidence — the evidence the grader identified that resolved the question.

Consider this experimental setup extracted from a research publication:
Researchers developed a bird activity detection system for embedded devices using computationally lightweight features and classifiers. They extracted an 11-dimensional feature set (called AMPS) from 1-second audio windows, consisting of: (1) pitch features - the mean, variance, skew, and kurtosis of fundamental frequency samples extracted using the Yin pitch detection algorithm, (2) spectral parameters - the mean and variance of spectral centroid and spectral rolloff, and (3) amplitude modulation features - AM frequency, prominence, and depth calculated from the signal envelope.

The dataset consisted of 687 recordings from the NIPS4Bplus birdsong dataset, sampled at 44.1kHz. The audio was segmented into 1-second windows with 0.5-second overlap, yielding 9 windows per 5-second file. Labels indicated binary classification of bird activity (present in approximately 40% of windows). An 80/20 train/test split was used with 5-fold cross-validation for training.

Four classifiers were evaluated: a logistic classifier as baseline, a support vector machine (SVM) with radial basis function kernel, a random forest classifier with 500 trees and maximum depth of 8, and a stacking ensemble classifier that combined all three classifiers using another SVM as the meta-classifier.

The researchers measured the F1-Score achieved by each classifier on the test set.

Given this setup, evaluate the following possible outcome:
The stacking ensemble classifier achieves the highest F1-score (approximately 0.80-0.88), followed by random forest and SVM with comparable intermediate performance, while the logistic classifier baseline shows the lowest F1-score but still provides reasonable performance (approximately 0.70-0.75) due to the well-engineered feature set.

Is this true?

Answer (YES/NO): NO